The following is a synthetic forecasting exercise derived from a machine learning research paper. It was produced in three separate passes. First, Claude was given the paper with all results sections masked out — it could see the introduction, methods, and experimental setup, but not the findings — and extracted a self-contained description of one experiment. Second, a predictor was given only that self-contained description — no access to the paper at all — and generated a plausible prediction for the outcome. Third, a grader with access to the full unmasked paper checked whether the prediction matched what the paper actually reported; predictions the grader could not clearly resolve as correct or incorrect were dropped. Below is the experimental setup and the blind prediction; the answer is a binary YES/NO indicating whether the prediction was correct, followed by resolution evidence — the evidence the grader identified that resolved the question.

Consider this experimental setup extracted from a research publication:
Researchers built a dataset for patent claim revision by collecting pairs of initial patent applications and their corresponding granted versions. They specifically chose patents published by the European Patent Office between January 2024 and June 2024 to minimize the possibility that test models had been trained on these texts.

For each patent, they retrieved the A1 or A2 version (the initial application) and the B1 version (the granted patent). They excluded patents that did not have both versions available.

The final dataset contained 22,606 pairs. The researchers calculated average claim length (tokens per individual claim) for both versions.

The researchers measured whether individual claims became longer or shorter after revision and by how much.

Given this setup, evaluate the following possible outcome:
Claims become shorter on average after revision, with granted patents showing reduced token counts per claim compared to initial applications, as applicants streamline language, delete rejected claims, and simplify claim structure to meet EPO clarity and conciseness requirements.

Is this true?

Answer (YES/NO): NO